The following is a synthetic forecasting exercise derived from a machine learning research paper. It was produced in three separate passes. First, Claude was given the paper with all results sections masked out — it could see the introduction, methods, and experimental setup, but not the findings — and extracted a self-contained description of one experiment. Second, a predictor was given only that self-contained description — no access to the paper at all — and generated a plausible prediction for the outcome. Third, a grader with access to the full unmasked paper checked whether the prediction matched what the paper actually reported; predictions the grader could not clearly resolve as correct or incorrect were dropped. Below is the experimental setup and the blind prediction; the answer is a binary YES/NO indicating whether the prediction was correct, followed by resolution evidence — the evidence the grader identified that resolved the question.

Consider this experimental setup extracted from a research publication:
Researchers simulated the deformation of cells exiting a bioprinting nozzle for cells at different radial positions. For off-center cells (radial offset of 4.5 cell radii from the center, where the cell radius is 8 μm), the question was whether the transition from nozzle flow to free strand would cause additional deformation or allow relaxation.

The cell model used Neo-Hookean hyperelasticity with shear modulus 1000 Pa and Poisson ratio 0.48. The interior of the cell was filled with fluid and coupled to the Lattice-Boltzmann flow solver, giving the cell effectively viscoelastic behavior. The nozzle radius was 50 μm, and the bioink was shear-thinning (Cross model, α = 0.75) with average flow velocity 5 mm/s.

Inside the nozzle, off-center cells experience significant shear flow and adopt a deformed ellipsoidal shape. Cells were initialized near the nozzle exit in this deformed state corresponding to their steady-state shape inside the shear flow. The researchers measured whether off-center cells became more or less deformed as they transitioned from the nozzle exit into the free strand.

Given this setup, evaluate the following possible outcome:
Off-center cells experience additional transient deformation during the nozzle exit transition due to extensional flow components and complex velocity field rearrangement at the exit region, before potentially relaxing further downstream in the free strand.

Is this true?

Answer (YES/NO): NO